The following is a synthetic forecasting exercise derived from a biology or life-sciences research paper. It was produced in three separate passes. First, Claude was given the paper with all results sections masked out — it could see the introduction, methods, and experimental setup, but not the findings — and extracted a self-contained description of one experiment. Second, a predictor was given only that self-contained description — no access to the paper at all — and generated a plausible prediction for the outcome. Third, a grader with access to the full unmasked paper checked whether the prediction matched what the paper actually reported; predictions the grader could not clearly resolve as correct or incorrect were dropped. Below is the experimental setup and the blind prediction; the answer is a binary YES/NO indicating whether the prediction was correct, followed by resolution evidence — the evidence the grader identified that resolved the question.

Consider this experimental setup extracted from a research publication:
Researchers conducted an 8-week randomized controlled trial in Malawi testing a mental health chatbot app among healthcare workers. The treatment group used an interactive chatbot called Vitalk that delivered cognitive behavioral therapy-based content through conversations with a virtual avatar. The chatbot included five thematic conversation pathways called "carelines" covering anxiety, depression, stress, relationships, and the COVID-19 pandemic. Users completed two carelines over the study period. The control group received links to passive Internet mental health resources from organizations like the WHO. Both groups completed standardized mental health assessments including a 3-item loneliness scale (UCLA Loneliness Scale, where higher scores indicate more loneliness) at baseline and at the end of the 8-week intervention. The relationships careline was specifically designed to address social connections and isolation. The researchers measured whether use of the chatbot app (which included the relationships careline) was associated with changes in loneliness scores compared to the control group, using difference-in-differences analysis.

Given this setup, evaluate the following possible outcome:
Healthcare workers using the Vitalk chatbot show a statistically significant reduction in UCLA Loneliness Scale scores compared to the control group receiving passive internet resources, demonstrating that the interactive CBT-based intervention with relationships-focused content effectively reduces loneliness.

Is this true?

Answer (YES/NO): NO